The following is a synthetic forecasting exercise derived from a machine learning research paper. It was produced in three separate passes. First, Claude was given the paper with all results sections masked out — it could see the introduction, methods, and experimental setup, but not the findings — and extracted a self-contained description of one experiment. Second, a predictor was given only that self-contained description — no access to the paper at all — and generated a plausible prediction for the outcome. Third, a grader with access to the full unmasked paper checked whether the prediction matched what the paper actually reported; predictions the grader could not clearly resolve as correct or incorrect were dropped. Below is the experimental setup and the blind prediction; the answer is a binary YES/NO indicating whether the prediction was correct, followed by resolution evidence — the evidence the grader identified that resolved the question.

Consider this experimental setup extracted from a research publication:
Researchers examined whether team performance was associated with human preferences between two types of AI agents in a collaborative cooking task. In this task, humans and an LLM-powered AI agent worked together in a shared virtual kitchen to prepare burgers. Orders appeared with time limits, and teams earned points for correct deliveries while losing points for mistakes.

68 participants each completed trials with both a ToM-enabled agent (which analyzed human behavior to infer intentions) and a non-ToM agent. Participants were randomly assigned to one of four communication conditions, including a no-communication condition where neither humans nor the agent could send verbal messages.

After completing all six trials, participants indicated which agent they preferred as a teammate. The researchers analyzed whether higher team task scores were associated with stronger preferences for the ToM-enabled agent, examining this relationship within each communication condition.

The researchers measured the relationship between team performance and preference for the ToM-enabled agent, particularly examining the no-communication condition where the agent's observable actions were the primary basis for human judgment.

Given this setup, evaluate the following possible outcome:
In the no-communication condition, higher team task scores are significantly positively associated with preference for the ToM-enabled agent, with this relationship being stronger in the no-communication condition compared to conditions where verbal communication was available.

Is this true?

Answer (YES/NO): NO